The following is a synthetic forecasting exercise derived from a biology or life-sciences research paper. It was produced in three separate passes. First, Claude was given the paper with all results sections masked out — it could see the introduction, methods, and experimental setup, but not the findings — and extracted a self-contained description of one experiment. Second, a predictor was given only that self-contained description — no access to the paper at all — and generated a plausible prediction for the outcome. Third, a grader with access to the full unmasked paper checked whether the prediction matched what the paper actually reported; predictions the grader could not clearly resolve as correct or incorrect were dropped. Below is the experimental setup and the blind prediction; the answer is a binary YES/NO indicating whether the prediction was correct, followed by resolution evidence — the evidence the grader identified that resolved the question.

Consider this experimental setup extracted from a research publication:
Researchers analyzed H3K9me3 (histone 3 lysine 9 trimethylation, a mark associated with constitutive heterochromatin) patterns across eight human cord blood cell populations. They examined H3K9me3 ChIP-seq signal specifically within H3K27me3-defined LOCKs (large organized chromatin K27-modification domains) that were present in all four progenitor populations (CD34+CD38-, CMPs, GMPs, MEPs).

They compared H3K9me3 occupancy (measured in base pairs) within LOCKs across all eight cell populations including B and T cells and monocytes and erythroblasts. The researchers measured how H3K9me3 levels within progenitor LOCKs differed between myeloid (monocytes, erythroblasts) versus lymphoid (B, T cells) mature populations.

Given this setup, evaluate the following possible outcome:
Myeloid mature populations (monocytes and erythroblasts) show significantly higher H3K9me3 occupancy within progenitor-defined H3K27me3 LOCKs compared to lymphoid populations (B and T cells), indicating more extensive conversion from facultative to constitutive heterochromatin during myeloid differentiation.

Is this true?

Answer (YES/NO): NO